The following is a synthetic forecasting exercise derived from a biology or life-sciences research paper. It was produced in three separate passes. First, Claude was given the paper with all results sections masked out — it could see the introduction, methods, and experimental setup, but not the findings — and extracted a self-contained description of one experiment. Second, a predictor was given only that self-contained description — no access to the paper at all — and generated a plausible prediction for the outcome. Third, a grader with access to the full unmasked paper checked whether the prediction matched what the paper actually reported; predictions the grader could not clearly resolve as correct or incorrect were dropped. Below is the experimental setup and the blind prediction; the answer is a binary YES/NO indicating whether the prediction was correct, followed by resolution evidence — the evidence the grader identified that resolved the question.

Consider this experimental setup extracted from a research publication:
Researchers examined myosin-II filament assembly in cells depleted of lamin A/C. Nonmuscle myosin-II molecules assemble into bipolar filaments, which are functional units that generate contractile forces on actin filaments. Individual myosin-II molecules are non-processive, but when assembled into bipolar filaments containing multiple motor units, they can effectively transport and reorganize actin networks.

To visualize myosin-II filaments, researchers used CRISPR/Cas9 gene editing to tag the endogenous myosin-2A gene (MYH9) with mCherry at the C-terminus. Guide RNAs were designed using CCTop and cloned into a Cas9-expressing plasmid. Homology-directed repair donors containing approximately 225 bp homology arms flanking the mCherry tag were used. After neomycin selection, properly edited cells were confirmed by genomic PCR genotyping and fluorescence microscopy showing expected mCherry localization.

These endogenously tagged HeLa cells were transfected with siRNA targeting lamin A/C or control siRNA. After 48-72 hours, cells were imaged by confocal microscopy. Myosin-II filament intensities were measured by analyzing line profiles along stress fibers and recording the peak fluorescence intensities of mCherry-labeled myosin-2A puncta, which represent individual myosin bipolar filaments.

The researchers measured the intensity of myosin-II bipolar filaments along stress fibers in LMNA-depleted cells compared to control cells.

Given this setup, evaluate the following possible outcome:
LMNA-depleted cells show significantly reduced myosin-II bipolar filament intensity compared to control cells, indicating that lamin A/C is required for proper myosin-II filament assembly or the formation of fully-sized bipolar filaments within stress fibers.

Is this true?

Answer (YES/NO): NO